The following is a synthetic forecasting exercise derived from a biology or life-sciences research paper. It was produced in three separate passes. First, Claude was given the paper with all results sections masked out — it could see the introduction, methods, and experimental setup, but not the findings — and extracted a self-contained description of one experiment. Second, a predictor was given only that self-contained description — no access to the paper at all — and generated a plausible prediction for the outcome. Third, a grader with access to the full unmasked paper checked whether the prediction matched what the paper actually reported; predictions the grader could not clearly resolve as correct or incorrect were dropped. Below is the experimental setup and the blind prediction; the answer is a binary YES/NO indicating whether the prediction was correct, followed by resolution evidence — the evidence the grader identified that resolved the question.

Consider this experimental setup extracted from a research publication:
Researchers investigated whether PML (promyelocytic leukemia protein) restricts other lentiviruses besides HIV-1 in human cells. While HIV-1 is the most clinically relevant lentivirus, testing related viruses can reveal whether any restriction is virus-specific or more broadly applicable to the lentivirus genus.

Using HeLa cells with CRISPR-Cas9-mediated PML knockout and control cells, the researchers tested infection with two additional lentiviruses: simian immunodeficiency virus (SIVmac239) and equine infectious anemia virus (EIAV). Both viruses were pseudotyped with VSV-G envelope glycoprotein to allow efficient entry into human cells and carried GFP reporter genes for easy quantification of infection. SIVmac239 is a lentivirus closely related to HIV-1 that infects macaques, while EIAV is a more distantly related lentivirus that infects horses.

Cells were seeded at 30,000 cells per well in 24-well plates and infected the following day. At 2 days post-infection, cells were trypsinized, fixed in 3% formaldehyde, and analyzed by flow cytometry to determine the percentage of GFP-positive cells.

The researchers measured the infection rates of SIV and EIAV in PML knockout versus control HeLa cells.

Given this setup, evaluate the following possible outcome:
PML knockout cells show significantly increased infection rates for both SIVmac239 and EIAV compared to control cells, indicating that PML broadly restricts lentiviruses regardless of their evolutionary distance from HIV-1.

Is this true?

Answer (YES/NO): NO